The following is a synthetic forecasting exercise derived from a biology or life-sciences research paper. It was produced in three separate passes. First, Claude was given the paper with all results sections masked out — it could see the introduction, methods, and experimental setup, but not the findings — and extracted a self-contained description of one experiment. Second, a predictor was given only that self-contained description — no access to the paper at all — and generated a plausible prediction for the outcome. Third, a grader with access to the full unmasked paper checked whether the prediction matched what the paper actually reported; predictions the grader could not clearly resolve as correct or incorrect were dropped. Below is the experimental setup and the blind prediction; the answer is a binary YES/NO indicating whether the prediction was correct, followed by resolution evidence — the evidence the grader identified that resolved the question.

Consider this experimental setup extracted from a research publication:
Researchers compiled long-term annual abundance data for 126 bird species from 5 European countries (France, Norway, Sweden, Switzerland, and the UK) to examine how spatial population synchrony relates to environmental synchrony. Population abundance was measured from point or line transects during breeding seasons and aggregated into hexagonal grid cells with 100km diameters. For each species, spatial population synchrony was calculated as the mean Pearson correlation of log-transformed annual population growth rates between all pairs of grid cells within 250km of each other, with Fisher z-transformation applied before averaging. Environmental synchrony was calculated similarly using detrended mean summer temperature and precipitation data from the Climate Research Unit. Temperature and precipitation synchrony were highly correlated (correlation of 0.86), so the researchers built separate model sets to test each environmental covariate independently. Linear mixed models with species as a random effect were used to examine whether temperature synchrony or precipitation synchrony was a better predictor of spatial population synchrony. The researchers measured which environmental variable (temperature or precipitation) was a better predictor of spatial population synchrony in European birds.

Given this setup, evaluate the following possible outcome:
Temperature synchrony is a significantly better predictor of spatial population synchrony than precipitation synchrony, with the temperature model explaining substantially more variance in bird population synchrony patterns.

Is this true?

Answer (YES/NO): NO